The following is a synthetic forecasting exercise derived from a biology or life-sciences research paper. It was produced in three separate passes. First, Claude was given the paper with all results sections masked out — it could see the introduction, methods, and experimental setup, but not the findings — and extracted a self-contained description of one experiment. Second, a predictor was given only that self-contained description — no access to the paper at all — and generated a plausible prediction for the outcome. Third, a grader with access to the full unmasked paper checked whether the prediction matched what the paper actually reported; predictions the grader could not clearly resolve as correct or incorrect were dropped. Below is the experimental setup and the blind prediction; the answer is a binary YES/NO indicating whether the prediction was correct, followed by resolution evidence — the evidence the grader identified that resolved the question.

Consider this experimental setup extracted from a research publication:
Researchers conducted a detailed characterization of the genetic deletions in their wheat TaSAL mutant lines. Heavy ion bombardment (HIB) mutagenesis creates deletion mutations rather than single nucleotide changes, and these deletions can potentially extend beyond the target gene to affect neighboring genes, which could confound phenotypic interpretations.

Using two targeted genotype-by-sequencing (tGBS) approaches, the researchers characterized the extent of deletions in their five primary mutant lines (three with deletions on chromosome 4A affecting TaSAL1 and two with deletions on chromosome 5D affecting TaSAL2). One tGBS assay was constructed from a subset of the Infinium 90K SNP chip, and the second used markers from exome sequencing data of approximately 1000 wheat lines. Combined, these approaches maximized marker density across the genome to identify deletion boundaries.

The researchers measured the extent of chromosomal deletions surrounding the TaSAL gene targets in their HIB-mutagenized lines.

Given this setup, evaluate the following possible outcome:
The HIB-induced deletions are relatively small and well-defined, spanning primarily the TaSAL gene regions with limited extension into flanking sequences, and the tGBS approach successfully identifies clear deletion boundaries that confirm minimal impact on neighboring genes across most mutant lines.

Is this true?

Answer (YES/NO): NO